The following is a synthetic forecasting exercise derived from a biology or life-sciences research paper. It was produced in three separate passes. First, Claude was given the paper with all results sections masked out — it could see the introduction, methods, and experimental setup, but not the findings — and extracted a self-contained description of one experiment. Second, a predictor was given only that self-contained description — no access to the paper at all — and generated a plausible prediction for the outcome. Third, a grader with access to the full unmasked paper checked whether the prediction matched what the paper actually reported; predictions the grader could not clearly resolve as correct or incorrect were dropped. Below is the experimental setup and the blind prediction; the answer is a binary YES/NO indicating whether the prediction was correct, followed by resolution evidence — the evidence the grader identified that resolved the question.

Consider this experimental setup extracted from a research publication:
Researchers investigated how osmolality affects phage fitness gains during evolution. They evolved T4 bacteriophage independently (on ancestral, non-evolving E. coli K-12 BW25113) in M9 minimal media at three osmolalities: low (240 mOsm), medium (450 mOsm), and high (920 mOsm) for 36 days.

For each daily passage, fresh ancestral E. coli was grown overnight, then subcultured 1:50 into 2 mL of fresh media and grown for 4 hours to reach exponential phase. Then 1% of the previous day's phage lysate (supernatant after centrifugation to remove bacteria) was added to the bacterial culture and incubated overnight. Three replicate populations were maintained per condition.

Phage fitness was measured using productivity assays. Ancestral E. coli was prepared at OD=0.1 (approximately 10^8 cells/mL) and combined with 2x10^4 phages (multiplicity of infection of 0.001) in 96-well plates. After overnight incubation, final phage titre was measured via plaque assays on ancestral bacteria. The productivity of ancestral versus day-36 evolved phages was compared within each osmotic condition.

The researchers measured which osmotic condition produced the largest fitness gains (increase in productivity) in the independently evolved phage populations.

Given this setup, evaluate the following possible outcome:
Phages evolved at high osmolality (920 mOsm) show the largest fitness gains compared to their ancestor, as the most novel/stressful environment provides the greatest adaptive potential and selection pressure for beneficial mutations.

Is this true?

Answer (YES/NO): YES